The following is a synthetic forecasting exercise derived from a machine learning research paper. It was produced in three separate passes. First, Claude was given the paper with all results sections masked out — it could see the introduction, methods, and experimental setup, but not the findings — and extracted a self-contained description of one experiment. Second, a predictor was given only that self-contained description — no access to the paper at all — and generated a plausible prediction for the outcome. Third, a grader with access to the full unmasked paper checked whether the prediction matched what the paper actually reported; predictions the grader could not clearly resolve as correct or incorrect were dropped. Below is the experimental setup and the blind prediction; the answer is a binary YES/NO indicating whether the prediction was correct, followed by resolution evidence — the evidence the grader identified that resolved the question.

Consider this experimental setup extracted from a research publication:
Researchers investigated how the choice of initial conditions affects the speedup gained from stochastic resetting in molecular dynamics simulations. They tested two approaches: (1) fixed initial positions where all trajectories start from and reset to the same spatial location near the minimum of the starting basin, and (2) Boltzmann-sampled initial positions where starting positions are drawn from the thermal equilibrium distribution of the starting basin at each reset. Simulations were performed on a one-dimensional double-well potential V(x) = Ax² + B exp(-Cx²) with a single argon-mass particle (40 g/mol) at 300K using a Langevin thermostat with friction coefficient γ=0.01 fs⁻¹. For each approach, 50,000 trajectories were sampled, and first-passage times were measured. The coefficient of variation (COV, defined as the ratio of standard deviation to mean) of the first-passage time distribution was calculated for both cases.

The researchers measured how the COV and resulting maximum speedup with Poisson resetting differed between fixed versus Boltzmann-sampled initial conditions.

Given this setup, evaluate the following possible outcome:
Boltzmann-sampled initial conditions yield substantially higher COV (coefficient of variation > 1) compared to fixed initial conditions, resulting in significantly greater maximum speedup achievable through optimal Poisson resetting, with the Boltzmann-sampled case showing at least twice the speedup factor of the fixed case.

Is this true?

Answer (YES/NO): NO